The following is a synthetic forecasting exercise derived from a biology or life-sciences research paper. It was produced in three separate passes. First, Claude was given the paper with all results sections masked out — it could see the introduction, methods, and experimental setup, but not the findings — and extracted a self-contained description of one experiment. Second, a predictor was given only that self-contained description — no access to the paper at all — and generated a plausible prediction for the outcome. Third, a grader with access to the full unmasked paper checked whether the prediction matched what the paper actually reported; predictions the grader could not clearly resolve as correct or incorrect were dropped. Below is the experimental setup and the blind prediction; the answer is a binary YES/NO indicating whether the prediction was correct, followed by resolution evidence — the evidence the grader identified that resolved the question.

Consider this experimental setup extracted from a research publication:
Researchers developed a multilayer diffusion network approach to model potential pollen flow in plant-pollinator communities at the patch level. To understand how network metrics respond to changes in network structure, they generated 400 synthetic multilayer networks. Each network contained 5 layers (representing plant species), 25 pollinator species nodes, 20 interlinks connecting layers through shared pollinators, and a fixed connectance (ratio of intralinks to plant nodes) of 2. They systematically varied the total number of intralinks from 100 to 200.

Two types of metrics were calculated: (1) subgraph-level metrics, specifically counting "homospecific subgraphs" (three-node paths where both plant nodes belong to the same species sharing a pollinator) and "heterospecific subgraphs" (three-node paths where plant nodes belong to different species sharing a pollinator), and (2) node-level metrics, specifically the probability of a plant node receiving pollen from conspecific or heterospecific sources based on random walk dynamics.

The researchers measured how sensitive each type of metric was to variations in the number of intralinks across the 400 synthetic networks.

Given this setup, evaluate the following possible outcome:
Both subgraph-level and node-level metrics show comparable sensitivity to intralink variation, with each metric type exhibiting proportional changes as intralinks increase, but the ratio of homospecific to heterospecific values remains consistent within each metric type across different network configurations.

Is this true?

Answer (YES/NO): NO